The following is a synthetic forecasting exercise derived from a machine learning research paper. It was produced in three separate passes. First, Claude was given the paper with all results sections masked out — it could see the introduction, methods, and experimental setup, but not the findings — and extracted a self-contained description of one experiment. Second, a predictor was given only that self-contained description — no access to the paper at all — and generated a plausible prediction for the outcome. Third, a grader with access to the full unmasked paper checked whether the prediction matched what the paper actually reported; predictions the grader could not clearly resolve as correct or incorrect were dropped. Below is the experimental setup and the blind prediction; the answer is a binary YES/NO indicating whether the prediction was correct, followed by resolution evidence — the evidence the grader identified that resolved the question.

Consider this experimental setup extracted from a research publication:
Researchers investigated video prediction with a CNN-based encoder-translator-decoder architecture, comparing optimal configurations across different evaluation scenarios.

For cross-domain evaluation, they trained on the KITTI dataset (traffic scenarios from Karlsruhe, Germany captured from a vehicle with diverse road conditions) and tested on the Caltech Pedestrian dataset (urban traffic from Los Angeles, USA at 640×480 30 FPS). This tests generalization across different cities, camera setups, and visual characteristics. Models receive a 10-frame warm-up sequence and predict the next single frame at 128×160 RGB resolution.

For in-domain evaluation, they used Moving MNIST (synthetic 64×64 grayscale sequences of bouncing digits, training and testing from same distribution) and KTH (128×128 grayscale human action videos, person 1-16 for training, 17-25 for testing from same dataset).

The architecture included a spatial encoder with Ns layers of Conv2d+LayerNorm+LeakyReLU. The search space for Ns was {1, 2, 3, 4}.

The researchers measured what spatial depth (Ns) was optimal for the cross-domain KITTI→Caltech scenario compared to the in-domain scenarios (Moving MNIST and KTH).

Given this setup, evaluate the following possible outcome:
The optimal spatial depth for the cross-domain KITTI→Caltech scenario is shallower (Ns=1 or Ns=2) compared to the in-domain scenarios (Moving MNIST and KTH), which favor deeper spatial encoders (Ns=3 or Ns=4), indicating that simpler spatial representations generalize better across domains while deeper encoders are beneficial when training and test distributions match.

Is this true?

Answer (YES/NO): YES